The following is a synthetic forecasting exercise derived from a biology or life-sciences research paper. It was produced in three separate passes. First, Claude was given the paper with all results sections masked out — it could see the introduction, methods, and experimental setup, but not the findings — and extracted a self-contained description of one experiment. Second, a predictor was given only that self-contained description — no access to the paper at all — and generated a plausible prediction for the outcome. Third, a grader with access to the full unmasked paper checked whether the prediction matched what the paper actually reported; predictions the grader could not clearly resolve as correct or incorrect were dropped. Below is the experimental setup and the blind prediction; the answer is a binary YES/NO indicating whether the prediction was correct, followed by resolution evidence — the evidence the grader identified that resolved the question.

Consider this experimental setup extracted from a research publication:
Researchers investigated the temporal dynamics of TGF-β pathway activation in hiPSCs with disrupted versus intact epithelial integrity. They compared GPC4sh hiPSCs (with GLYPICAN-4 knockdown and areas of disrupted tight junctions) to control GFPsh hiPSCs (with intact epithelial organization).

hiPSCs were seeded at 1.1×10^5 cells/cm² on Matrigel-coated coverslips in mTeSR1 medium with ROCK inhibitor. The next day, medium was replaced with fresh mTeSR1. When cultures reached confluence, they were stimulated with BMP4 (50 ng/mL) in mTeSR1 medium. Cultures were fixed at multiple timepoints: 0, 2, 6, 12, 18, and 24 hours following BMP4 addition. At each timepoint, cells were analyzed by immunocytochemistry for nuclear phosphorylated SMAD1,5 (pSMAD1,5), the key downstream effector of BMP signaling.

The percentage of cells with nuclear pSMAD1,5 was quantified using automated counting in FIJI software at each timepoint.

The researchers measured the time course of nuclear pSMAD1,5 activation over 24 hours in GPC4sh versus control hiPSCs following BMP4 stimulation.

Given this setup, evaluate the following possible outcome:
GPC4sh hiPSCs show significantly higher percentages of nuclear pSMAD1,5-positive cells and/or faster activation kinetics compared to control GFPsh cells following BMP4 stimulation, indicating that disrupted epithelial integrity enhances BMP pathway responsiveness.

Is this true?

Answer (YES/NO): YES